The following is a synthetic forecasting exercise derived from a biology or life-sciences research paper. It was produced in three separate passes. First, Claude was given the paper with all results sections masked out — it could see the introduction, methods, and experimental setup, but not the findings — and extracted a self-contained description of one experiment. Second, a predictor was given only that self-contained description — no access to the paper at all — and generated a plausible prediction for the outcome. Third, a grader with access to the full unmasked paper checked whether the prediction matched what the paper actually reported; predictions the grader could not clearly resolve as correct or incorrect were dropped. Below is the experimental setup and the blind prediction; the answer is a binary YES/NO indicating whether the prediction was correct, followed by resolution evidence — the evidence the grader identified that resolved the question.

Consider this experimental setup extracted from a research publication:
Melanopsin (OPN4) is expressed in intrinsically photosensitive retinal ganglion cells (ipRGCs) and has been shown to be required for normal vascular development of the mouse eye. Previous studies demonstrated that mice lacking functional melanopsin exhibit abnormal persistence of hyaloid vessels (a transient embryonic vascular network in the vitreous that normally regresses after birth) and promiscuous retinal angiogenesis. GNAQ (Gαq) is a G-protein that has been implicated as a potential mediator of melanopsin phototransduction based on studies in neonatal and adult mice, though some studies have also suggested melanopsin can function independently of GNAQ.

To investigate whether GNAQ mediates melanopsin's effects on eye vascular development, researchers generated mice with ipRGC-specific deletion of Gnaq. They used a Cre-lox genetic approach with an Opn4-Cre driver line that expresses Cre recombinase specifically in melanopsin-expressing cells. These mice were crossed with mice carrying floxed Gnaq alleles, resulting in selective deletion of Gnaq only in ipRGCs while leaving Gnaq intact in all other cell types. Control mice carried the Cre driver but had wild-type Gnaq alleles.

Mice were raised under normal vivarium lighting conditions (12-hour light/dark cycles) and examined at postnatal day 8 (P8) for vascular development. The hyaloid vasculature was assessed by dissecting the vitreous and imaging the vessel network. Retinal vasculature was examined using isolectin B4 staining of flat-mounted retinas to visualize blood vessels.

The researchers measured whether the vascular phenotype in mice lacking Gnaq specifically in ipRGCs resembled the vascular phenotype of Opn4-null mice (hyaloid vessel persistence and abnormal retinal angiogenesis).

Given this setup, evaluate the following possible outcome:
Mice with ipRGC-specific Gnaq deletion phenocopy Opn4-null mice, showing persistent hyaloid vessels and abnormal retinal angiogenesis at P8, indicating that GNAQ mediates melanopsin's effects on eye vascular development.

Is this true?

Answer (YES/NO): YES